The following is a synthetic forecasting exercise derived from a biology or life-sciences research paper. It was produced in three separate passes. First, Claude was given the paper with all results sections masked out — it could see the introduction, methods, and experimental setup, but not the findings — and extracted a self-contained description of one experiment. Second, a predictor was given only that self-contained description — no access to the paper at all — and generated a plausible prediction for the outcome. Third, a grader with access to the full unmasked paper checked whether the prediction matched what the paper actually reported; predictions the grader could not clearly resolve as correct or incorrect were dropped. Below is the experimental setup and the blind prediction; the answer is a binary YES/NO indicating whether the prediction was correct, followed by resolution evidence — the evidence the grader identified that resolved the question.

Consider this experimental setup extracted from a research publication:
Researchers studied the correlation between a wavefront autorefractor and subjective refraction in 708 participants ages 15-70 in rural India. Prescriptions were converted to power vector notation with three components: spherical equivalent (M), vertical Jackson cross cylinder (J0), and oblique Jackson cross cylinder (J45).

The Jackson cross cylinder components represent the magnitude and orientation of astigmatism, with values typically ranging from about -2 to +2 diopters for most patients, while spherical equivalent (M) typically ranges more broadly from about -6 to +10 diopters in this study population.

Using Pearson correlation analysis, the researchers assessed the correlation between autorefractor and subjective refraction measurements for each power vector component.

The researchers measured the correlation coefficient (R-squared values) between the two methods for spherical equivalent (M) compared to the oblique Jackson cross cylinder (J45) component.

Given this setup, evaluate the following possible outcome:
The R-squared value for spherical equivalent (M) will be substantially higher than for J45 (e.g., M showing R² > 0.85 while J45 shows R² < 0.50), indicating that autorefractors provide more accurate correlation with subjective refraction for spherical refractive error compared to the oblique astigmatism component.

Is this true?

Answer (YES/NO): YES